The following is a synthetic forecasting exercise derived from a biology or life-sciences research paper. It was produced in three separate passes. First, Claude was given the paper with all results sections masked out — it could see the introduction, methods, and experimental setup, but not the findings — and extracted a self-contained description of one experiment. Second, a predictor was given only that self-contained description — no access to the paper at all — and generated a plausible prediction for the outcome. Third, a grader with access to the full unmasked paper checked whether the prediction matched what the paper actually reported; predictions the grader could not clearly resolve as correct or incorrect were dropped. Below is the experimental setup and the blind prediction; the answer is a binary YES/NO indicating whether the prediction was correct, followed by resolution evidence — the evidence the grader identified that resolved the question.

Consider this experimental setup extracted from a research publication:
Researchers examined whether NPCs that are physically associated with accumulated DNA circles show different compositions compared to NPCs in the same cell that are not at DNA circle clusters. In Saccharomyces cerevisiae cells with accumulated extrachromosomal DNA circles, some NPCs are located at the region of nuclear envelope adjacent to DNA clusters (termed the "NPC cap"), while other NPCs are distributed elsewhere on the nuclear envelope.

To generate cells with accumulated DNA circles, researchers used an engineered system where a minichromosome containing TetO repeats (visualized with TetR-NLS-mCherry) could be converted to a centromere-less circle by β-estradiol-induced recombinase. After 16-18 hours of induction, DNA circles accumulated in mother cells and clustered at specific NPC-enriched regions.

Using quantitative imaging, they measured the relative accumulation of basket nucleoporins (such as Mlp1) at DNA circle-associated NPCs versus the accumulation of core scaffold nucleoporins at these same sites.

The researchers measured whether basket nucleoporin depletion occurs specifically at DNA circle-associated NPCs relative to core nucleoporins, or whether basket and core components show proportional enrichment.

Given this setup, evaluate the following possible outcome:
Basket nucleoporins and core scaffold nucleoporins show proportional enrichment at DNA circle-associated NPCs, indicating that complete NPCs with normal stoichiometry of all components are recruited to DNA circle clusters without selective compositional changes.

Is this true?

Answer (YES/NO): NO